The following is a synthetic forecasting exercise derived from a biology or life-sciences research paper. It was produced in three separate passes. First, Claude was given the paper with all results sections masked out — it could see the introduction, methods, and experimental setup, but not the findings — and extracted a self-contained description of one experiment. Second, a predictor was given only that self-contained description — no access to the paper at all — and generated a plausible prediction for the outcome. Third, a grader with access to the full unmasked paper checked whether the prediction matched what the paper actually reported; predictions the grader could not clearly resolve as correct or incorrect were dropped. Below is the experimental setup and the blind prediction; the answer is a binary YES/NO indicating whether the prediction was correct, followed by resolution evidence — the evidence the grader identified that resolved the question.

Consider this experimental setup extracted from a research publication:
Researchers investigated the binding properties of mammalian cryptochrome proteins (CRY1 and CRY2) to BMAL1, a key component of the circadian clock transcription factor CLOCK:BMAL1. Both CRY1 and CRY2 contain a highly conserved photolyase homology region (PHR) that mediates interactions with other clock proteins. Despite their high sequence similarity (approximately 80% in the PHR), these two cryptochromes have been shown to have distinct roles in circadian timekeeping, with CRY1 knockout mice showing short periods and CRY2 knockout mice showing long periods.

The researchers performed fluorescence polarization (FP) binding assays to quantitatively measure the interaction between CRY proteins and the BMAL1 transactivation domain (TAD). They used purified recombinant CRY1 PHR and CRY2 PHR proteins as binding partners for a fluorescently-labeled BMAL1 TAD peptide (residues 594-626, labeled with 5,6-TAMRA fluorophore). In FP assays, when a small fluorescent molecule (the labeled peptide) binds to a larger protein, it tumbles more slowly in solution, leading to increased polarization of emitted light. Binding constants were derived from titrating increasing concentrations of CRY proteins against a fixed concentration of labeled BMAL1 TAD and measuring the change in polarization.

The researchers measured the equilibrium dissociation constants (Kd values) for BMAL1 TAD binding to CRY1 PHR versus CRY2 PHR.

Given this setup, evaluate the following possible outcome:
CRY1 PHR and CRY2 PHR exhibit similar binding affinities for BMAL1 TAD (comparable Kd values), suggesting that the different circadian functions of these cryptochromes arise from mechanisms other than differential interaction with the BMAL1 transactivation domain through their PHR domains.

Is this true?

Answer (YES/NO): YES